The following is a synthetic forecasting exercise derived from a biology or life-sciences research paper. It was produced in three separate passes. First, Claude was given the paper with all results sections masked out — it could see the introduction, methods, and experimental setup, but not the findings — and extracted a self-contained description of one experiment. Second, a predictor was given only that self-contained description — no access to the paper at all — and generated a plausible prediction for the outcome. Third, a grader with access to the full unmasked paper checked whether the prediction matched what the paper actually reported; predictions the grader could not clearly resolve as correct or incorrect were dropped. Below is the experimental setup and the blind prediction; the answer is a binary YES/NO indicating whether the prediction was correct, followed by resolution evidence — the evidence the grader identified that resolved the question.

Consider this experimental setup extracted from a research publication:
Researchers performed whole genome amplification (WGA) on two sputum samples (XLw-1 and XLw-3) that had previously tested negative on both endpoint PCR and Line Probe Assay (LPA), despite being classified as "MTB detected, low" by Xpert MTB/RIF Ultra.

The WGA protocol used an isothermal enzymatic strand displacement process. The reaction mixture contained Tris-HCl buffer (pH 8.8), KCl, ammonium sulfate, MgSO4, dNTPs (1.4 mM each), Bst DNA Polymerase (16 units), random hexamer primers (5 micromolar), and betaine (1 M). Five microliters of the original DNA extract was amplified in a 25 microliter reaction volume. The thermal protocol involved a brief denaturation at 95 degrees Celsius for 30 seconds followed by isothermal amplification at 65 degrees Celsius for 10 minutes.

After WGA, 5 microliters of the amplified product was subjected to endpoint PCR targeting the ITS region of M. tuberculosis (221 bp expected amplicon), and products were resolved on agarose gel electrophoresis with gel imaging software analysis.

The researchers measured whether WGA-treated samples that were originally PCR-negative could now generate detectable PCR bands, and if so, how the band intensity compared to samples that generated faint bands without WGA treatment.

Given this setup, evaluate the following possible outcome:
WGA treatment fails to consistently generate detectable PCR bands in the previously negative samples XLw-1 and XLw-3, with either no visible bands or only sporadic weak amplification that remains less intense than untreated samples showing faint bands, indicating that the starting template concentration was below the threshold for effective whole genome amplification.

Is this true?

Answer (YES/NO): NO